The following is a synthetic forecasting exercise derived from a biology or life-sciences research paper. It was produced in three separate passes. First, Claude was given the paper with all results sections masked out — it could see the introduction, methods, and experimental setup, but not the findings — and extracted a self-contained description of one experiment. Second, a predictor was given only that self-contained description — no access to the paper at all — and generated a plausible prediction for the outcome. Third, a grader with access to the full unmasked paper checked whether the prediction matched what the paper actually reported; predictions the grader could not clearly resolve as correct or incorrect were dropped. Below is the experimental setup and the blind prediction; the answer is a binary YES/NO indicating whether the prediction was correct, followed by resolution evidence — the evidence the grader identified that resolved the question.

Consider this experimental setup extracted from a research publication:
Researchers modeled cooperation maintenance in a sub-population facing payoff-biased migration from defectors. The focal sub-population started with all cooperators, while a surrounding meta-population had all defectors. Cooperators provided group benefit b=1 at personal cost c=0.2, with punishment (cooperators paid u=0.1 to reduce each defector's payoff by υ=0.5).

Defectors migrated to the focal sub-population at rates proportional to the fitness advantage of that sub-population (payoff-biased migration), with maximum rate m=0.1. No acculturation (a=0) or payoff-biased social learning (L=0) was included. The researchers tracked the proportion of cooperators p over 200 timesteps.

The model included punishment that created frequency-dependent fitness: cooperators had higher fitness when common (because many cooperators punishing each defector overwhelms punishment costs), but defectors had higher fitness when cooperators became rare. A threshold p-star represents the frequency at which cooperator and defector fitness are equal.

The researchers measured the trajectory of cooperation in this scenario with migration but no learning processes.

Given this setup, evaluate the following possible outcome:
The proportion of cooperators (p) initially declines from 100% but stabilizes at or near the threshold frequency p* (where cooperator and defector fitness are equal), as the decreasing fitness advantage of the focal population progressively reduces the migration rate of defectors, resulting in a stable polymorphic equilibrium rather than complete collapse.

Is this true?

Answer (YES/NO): NO